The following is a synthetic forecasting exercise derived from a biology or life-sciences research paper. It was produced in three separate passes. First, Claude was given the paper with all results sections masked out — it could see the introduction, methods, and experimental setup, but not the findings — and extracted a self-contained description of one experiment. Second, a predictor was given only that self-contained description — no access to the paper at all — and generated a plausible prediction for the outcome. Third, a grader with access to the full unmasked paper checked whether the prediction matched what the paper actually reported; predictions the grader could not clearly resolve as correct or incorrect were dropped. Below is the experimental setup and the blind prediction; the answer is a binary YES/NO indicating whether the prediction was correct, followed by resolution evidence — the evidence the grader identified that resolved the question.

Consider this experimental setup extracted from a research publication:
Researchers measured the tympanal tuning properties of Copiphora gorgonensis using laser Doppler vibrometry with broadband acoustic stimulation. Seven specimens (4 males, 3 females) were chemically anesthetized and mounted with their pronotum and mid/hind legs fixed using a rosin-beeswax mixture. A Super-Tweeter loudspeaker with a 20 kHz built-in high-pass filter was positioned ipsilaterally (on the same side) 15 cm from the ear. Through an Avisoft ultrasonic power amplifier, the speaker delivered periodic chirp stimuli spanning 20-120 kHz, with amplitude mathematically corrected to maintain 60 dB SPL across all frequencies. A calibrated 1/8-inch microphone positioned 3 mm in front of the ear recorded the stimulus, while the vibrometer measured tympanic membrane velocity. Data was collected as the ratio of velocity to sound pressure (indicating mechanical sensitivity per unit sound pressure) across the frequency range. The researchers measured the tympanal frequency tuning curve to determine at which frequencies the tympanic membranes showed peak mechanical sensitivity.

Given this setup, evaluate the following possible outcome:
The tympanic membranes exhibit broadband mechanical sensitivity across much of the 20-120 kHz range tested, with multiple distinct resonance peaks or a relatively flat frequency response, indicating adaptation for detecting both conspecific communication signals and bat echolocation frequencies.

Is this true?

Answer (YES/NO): YES